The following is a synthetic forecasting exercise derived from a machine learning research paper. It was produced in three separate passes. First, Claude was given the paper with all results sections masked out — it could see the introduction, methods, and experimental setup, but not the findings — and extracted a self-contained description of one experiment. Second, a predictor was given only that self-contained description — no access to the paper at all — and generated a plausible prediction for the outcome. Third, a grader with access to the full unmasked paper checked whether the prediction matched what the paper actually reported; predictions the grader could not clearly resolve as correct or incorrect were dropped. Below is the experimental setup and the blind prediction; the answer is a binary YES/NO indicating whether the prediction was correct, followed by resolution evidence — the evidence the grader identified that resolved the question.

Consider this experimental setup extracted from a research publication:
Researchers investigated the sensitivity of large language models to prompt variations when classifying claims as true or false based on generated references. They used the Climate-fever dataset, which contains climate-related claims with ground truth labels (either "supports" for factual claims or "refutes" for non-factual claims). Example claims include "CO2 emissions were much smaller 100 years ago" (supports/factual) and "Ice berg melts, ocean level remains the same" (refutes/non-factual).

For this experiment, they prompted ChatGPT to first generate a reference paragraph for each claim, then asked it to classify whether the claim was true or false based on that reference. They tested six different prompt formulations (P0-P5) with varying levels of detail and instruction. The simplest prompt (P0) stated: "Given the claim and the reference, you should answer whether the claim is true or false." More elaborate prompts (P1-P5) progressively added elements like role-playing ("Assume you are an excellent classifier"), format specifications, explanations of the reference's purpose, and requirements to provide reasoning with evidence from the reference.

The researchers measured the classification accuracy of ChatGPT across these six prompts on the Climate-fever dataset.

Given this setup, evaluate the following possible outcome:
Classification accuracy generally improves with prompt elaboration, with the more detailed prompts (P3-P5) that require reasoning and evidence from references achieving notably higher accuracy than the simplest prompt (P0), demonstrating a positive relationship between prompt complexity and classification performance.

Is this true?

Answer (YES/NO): NO